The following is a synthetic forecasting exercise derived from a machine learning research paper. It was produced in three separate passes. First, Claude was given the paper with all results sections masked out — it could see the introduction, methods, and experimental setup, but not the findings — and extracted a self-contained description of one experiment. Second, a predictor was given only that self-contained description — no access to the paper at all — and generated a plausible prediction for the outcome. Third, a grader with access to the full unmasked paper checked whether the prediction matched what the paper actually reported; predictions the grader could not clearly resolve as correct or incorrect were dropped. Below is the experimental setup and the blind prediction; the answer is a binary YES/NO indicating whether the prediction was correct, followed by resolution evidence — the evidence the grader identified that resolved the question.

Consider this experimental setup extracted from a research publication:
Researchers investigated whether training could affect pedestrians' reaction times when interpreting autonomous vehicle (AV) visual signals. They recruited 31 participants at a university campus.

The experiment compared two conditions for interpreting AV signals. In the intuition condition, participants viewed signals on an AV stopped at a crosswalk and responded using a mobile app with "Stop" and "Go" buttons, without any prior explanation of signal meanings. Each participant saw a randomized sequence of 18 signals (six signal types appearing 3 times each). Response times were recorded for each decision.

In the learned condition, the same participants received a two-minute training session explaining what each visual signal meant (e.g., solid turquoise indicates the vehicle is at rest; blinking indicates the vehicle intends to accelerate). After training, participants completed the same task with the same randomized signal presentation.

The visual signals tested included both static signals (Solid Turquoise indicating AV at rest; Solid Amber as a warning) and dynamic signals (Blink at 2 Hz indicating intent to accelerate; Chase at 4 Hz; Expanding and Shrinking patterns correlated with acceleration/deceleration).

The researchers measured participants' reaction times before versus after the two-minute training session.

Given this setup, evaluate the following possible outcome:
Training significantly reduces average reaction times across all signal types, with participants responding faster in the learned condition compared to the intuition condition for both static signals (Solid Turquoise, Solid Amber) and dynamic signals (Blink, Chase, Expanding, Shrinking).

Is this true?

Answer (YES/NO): NO